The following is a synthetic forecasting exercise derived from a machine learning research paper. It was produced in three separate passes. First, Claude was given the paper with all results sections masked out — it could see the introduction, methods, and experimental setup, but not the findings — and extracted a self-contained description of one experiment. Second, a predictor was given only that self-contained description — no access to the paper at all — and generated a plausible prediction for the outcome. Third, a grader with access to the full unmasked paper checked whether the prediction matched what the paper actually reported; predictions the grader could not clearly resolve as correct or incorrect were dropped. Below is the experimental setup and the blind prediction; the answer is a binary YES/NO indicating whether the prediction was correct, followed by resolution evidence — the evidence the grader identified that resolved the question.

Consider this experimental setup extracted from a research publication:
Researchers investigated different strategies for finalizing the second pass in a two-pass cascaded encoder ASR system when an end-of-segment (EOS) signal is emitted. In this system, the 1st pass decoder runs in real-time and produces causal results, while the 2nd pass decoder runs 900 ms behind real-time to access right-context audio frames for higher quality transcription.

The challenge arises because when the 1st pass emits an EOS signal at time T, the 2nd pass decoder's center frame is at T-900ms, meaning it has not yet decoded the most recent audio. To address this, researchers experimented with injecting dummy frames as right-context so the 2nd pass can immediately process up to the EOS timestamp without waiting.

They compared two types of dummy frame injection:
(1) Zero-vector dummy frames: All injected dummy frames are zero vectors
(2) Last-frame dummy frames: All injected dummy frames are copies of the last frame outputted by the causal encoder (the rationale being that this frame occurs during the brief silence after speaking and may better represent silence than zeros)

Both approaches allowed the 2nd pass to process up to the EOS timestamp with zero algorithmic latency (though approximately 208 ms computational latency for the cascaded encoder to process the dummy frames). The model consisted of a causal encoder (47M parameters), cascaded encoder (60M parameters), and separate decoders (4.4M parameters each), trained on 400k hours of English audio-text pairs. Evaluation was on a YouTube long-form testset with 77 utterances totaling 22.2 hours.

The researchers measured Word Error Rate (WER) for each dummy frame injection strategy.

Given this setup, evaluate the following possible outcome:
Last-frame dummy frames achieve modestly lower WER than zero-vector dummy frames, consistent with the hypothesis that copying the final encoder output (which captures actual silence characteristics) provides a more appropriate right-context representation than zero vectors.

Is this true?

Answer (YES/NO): NO